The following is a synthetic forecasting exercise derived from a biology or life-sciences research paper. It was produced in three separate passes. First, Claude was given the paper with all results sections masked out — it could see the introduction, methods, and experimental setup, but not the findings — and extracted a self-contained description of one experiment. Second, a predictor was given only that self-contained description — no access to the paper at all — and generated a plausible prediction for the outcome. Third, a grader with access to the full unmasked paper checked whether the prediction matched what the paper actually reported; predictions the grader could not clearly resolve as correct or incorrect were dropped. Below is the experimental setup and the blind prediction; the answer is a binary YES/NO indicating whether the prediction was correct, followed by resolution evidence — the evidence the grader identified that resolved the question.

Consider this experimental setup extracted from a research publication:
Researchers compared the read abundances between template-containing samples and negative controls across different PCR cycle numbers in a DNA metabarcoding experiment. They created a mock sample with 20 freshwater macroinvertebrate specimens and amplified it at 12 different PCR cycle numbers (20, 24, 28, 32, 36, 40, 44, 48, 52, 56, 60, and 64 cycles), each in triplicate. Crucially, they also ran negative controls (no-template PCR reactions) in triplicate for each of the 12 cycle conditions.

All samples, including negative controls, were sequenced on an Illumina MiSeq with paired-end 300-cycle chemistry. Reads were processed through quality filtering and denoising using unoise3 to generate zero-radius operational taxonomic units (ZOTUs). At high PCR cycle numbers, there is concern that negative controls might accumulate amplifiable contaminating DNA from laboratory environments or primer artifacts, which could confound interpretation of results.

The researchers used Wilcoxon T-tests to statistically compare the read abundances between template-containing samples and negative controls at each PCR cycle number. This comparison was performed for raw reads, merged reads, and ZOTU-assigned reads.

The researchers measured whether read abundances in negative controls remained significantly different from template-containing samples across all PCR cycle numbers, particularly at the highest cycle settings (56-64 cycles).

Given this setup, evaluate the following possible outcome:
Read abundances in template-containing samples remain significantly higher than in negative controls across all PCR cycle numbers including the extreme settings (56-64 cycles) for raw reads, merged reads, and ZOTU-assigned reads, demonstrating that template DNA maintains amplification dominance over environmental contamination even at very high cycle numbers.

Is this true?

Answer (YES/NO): NO